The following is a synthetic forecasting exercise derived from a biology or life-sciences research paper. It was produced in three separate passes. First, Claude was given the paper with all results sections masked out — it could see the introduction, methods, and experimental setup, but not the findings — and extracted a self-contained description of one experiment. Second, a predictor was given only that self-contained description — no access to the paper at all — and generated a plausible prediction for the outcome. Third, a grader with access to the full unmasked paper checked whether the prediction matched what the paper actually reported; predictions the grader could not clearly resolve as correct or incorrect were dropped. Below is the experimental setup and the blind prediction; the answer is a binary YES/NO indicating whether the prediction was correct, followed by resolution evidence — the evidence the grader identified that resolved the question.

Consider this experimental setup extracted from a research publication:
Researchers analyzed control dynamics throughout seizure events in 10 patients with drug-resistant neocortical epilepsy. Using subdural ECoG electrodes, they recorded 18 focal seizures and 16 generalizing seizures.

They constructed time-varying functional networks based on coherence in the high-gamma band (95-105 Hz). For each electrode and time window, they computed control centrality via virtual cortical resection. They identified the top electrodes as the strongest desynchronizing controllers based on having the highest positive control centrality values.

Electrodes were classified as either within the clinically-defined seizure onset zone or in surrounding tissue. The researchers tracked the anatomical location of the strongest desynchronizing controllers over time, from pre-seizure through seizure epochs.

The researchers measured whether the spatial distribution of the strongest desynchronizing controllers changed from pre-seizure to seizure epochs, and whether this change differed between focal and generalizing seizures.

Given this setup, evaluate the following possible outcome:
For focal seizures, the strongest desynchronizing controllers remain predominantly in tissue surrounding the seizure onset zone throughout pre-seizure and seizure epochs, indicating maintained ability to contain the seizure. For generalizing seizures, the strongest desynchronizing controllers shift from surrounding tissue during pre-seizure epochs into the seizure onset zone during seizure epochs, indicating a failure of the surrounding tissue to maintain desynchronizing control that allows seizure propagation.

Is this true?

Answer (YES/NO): NO